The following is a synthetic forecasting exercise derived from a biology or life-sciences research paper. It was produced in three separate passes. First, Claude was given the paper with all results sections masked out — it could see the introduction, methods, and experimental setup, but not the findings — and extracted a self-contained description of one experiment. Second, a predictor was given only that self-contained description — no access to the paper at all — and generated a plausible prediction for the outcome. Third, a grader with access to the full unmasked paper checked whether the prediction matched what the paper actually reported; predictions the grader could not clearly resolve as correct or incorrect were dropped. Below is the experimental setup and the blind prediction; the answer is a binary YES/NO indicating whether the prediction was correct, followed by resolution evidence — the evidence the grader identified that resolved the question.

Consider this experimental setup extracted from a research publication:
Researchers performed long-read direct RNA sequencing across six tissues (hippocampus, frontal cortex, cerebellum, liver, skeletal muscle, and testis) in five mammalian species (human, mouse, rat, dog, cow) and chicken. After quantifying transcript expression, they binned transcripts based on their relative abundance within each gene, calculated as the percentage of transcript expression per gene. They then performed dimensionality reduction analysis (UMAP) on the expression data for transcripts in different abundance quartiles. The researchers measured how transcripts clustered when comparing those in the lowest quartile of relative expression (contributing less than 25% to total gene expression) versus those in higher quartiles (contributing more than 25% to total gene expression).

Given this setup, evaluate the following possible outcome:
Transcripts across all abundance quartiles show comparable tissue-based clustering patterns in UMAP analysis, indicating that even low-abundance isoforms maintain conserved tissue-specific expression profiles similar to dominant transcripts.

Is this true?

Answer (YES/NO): NO